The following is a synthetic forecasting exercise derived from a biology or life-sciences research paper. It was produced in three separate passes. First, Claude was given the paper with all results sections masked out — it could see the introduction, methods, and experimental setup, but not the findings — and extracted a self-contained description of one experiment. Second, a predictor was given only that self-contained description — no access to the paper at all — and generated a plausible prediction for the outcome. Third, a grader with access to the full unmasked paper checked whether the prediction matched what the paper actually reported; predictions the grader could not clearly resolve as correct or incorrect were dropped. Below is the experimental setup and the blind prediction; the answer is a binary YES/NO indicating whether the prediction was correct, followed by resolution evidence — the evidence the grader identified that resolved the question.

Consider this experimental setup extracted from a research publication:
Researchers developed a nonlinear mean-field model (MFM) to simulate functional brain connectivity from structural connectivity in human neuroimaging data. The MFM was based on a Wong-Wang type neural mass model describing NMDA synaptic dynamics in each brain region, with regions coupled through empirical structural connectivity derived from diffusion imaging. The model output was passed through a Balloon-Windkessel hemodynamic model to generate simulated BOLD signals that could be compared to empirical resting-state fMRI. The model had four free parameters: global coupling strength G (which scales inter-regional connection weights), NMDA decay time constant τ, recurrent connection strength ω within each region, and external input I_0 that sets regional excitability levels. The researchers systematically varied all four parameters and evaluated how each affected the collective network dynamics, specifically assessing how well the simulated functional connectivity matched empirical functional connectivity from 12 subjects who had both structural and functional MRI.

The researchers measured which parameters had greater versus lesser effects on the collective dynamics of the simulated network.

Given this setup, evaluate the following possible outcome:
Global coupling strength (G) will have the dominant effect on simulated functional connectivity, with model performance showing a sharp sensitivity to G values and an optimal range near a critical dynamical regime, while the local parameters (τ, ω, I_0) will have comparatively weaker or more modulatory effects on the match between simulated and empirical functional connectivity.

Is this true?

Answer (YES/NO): NO